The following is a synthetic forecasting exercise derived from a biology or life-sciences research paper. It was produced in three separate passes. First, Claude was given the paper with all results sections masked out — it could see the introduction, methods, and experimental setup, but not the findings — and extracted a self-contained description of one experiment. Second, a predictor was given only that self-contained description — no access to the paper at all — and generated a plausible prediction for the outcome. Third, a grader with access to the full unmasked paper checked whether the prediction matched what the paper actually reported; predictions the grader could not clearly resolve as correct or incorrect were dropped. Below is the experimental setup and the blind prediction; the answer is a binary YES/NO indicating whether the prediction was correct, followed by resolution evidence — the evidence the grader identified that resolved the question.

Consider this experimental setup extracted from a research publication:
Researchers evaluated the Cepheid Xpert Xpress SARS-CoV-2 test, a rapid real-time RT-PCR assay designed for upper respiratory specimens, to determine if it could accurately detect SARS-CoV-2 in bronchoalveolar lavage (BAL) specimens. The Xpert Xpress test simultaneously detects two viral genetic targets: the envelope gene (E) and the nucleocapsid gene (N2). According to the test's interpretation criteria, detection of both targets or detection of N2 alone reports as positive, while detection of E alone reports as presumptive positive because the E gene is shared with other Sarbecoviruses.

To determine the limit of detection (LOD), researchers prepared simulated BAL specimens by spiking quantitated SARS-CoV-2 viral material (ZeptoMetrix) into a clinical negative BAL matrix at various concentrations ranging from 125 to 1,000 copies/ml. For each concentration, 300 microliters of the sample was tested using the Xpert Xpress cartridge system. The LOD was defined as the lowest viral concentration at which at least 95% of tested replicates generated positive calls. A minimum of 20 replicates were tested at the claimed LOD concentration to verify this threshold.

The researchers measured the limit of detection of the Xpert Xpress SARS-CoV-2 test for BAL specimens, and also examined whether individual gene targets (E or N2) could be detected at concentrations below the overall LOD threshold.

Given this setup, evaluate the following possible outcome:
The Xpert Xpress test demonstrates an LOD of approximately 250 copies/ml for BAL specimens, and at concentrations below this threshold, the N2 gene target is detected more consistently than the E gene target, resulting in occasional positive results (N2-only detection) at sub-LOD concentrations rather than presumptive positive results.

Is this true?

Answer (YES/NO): NO